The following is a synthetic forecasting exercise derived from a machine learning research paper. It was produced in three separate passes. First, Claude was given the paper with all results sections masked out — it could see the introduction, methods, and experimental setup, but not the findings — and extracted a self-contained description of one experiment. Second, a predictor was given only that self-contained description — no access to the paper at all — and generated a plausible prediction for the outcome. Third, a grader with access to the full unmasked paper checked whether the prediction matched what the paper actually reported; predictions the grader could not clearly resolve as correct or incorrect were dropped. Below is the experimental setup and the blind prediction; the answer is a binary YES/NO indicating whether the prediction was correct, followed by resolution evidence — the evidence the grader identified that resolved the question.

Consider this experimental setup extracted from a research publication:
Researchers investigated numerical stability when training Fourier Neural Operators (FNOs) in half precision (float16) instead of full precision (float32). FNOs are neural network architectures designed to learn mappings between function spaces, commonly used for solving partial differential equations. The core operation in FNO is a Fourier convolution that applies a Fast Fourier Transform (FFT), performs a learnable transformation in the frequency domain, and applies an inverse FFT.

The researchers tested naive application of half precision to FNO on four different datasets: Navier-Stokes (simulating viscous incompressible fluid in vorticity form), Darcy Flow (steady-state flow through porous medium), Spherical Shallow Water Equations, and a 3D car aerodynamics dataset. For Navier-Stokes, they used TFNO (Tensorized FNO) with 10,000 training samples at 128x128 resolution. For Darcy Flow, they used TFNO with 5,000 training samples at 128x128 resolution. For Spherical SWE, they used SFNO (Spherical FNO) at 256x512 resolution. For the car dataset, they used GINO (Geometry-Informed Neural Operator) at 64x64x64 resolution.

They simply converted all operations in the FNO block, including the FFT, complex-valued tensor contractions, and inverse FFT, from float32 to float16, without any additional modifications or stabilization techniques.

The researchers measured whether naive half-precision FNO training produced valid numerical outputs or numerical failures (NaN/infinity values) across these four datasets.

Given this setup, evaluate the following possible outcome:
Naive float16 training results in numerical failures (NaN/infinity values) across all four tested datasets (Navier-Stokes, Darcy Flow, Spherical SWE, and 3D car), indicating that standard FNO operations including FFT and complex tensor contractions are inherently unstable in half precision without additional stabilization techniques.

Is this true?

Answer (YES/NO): YES